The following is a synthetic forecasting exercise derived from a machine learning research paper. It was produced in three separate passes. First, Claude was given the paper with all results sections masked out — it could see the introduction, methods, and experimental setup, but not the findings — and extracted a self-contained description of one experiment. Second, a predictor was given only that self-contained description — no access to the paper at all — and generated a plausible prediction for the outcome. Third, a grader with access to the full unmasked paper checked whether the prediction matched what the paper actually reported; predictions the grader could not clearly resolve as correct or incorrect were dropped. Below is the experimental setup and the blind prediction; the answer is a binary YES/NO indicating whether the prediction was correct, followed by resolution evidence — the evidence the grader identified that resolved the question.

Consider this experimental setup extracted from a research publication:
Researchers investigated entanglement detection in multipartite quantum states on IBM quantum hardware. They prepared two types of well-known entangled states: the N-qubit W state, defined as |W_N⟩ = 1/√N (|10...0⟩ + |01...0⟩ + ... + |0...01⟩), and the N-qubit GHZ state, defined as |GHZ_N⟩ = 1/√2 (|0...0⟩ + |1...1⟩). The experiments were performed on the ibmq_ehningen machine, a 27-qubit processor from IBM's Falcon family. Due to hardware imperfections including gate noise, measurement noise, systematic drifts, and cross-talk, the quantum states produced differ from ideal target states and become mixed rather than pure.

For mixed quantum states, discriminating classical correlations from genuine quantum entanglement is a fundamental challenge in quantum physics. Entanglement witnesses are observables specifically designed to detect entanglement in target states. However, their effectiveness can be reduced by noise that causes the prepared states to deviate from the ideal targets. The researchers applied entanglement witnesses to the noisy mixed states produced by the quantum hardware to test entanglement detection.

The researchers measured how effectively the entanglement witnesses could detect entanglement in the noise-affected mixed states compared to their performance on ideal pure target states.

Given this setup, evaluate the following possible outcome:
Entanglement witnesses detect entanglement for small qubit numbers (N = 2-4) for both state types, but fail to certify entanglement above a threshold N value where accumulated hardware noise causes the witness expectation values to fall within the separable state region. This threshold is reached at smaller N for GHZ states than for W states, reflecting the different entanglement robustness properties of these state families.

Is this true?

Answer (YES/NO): NO